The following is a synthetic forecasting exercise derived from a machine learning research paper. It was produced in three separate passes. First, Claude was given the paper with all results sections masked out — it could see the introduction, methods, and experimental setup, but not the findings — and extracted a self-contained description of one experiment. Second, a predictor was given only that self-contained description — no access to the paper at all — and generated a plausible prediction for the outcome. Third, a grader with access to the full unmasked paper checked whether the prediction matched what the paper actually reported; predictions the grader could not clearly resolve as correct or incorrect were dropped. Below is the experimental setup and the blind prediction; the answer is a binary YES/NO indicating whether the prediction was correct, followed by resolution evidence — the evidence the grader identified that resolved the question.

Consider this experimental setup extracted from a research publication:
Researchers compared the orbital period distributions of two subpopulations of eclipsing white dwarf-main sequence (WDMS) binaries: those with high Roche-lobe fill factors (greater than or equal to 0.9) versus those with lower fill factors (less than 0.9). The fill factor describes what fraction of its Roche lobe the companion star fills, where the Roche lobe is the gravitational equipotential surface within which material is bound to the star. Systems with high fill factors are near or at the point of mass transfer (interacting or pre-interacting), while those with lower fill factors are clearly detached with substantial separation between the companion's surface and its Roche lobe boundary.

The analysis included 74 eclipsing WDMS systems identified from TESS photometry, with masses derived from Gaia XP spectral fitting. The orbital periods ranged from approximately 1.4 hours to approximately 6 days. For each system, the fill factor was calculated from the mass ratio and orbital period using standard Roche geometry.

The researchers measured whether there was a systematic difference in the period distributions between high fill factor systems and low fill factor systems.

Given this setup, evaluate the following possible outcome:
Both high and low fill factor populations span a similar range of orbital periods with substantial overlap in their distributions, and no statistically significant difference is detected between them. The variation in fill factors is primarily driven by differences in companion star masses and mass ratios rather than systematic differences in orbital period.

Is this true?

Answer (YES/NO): NO